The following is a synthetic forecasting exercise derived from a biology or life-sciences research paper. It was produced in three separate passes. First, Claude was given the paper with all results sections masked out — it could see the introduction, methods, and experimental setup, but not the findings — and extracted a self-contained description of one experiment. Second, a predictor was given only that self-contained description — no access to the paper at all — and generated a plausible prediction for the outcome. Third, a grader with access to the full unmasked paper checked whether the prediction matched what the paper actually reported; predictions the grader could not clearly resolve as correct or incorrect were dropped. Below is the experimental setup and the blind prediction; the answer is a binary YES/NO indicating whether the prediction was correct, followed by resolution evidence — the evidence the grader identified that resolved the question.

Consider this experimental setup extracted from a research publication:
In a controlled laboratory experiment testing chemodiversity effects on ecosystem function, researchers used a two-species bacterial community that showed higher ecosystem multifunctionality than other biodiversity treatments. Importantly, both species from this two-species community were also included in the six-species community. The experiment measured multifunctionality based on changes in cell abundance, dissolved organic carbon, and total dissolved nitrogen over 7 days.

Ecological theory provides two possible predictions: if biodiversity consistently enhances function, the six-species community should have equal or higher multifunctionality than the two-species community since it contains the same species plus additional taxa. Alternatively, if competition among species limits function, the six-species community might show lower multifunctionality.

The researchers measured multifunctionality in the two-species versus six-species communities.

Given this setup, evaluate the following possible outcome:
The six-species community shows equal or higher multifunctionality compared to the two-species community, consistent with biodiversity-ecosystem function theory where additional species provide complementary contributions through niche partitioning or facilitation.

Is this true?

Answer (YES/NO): NO